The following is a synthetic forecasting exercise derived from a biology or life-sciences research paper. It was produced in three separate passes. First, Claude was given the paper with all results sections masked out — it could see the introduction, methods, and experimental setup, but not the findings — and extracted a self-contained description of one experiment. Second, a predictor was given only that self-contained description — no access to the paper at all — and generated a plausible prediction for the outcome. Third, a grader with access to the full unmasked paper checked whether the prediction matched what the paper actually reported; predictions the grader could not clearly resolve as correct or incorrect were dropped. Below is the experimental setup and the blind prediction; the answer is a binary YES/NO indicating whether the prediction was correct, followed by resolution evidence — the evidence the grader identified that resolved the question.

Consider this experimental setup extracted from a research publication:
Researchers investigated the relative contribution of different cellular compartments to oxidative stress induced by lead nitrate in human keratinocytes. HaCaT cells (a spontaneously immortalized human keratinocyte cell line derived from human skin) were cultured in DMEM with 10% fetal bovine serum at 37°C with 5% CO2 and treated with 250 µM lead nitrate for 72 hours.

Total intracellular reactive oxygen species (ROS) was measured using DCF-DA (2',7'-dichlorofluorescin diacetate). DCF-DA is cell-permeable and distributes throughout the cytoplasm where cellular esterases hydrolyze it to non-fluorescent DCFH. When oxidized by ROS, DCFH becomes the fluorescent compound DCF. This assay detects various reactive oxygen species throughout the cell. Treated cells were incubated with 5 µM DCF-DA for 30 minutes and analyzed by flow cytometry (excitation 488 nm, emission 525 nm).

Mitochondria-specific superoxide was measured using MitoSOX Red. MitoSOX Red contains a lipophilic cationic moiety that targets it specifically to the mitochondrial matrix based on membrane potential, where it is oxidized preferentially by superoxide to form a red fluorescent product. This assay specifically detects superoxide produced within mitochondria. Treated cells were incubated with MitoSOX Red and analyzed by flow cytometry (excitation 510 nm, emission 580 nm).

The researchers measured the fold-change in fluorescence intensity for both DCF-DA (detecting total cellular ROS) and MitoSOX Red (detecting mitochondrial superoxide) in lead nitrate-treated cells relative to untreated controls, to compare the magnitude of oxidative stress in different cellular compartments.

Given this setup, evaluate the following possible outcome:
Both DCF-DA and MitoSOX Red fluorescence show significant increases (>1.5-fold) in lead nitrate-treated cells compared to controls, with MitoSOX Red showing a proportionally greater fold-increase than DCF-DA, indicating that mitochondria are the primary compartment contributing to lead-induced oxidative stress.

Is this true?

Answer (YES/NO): NO